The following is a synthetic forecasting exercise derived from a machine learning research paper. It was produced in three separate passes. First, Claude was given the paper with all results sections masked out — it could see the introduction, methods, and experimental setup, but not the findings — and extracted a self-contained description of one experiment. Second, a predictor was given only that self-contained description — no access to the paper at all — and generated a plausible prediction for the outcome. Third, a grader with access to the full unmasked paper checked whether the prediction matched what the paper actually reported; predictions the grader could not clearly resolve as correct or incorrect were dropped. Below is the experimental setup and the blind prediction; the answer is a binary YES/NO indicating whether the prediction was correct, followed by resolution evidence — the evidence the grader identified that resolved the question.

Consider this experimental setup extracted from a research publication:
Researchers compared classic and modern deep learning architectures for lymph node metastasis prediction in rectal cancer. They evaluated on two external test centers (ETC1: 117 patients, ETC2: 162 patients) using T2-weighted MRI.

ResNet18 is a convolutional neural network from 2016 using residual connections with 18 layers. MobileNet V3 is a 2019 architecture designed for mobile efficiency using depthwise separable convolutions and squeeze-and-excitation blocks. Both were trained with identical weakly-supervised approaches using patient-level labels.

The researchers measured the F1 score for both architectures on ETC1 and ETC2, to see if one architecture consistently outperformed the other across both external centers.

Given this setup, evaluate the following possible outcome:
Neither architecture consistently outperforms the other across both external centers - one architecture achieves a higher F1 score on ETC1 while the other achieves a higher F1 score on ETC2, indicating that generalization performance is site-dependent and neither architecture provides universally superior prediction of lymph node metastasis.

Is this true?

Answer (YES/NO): NO